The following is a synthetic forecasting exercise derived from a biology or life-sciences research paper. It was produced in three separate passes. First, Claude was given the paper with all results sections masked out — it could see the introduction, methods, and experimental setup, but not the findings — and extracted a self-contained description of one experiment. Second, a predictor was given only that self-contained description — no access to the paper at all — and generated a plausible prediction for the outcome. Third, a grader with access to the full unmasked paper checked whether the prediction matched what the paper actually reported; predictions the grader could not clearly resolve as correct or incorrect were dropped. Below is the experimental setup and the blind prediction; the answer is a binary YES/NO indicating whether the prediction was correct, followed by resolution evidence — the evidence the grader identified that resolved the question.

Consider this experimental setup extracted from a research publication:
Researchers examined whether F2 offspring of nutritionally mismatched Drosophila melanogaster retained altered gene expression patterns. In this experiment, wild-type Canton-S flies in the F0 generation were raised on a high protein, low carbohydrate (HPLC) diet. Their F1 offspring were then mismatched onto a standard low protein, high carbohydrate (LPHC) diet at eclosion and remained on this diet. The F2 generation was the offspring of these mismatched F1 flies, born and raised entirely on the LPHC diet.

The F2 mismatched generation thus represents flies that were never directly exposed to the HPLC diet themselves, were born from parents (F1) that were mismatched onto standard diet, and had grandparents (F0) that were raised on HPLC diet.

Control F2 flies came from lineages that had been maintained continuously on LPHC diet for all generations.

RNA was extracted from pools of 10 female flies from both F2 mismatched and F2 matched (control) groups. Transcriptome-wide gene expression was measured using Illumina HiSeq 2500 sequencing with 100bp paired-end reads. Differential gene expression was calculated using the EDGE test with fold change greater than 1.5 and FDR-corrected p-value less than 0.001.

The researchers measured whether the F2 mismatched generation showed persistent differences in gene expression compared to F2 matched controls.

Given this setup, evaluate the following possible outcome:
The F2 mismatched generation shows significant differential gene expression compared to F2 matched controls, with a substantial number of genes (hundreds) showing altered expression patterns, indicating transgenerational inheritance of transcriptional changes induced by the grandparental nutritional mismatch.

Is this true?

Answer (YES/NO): NO